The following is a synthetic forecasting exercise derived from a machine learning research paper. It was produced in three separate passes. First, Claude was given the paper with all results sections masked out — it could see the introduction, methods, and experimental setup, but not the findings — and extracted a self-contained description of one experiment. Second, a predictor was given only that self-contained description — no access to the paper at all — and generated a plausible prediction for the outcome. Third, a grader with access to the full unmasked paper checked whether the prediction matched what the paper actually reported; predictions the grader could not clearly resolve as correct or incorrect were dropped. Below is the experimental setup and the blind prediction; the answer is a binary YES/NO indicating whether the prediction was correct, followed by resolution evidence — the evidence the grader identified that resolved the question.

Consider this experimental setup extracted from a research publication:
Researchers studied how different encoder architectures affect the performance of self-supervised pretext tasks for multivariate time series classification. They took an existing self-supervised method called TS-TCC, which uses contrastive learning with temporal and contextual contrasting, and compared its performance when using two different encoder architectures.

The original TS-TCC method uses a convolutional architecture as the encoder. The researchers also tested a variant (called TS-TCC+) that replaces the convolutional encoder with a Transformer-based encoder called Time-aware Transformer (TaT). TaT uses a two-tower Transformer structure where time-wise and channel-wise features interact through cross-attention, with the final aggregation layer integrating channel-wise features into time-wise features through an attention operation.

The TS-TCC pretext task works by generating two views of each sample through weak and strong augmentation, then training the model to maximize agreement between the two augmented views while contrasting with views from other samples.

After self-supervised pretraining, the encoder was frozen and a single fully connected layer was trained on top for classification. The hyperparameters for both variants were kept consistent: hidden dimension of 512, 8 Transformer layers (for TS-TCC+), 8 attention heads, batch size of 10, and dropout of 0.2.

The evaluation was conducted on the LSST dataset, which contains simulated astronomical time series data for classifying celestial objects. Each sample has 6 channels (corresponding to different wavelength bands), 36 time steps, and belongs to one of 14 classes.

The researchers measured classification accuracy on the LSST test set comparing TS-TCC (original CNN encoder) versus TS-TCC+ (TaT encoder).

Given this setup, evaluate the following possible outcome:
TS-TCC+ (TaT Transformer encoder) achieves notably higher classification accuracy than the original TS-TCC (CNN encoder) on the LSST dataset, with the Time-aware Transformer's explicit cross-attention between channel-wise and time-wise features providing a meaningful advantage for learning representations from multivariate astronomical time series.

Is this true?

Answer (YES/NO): YES